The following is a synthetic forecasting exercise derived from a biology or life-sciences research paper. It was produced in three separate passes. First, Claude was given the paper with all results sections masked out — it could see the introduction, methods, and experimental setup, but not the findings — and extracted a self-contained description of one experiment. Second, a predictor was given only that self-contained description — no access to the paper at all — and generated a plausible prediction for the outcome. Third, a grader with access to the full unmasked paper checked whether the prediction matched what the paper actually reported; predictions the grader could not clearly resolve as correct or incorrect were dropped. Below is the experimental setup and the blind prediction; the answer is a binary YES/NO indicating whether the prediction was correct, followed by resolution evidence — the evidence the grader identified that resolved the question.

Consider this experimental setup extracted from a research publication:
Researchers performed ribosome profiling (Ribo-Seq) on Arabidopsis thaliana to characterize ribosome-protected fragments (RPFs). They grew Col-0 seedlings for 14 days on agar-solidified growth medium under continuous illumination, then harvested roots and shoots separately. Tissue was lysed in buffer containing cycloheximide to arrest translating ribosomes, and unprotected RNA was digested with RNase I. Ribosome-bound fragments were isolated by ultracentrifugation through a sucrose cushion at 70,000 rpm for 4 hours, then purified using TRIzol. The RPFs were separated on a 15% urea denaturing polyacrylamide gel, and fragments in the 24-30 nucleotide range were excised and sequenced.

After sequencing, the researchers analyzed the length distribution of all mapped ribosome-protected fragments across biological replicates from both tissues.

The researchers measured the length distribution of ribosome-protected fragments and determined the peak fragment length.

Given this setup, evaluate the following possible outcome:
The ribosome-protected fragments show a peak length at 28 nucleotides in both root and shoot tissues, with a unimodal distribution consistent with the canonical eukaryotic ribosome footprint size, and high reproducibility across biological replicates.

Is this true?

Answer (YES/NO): NO